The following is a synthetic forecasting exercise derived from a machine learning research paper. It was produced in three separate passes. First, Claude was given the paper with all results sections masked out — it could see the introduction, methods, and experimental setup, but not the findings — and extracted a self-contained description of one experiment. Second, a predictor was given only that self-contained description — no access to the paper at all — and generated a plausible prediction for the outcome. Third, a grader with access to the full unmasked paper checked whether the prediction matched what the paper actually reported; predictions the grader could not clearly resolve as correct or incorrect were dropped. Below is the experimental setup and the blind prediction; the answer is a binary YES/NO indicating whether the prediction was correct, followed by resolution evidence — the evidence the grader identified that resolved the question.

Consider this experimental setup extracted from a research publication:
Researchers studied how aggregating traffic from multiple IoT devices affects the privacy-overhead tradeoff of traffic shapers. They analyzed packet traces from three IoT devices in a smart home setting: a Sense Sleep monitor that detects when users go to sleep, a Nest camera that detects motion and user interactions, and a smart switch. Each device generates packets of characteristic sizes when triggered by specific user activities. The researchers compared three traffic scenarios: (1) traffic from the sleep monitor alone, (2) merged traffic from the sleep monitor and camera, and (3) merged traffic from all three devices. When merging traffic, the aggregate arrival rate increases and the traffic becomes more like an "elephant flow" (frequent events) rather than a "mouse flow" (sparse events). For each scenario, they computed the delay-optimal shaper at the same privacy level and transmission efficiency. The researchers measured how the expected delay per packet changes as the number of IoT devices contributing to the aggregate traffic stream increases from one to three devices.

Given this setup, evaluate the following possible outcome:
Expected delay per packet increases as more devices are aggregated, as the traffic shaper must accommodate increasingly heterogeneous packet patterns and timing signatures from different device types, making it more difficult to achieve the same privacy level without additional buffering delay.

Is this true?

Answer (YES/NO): NO